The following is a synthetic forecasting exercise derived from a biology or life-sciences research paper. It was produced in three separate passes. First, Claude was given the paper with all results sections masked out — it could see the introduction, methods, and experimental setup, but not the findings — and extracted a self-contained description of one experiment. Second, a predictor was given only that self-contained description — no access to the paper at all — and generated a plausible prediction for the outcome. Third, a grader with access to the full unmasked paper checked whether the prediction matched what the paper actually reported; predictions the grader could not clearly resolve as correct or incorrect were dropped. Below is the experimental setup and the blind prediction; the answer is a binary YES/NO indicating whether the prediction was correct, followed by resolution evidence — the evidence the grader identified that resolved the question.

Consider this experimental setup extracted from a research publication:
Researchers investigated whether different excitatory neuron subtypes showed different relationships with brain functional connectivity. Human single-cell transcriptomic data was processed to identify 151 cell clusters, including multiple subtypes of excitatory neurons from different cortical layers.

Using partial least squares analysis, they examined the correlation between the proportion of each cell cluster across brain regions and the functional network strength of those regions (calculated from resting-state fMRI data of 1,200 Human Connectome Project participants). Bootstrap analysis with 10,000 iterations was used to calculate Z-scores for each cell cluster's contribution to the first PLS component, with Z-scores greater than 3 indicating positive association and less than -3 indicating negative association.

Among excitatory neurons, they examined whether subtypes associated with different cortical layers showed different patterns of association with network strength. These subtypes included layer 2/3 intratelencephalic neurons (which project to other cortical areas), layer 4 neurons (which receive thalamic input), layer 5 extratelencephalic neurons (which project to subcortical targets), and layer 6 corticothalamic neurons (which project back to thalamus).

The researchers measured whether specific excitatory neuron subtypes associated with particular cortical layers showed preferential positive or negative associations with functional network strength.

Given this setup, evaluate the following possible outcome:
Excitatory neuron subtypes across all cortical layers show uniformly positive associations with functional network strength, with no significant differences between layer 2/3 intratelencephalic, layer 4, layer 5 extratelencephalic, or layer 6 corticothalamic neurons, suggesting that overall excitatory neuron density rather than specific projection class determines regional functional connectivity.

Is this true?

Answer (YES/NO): NO